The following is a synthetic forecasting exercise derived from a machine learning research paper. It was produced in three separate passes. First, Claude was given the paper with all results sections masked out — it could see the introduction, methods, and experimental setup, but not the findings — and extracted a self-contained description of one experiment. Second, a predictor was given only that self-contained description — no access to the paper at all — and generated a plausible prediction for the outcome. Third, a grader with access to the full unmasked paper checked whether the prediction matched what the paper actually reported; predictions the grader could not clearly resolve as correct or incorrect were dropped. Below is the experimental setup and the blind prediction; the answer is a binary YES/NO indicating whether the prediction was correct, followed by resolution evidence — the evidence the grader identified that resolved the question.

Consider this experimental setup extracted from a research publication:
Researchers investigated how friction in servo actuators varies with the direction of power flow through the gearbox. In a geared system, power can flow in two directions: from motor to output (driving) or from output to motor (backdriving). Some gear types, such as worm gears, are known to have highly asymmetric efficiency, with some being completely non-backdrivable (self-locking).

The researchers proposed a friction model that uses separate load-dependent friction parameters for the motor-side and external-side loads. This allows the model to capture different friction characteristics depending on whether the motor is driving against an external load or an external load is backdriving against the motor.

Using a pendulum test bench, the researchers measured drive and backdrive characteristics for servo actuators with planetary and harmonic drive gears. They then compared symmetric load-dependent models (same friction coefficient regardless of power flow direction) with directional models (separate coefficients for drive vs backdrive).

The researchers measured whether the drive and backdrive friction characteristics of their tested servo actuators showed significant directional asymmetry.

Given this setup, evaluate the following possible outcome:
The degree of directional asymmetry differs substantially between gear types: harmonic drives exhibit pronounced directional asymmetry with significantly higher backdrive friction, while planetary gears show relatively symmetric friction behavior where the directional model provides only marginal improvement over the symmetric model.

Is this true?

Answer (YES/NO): NO